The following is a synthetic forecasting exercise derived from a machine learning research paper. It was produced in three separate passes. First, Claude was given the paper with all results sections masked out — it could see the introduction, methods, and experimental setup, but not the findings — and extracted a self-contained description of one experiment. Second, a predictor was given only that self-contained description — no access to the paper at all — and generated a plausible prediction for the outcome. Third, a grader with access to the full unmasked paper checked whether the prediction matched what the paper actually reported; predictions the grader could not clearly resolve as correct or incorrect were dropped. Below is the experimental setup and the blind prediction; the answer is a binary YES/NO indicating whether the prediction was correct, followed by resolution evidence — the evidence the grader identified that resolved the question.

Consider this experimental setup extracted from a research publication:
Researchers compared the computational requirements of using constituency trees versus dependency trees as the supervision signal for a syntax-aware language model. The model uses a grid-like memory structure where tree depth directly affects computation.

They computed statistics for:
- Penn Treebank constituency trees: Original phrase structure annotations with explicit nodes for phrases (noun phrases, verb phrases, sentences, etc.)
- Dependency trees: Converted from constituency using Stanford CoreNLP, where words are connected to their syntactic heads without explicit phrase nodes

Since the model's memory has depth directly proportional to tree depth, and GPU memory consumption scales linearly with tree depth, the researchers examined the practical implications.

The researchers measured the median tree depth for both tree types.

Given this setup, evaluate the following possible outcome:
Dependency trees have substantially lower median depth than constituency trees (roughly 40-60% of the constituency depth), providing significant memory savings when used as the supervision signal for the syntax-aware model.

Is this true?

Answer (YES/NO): YES